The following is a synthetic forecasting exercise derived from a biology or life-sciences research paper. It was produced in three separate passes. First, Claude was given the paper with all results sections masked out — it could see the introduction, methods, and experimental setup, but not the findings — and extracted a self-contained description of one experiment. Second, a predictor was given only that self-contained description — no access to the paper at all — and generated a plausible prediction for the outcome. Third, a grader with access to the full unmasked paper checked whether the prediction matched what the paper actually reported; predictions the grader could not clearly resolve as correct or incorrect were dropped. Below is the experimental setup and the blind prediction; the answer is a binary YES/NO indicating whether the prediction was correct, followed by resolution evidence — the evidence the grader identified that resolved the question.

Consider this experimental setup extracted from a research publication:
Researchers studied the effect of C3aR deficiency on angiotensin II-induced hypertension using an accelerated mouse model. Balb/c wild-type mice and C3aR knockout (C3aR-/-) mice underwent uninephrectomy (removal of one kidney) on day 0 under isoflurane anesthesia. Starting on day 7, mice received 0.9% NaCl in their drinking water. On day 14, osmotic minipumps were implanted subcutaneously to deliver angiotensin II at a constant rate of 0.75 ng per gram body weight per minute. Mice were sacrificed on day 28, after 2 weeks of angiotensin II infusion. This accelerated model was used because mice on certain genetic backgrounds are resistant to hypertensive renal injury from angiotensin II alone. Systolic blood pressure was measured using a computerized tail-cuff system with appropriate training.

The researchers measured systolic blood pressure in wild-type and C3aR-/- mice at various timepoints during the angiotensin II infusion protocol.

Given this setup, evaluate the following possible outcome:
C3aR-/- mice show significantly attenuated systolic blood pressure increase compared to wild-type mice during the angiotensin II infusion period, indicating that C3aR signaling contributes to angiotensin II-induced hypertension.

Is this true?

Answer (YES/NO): NO